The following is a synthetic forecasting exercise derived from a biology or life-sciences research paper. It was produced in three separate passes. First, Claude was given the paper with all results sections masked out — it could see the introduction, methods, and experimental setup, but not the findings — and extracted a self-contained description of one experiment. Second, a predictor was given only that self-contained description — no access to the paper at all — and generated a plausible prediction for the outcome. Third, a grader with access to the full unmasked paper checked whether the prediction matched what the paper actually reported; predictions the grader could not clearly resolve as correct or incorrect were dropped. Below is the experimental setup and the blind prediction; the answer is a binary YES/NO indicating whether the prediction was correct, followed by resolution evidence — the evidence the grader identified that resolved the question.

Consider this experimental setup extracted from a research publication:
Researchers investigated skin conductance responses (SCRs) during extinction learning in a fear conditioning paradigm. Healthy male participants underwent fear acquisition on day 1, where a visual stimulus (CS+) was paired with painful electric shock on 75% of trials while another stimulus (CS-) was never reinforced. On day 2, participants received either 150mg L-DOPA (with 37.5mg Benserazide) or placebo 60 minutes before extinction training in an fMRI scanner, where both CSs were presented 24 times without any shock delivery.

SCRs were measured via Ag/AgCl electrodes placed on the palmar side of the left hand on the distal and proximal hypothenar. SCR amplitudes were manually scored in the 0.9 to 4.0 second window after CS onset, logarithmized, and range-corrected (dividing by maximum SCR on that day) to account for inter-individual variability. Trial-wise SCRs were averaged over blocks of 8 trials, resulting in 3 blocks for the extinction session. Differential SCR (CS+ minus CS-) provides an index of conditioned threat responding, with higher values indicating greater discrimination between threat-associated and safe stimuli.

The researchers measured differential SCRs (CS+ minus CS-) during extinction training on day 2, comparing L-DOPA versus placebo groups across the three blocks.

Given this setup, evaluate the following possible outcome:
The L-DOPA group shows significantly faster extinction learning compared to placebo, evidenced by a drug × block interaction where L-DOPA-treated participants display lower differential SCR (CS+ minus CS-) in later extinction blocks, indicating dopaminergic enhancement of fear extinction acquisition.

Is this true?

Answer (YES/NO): NO